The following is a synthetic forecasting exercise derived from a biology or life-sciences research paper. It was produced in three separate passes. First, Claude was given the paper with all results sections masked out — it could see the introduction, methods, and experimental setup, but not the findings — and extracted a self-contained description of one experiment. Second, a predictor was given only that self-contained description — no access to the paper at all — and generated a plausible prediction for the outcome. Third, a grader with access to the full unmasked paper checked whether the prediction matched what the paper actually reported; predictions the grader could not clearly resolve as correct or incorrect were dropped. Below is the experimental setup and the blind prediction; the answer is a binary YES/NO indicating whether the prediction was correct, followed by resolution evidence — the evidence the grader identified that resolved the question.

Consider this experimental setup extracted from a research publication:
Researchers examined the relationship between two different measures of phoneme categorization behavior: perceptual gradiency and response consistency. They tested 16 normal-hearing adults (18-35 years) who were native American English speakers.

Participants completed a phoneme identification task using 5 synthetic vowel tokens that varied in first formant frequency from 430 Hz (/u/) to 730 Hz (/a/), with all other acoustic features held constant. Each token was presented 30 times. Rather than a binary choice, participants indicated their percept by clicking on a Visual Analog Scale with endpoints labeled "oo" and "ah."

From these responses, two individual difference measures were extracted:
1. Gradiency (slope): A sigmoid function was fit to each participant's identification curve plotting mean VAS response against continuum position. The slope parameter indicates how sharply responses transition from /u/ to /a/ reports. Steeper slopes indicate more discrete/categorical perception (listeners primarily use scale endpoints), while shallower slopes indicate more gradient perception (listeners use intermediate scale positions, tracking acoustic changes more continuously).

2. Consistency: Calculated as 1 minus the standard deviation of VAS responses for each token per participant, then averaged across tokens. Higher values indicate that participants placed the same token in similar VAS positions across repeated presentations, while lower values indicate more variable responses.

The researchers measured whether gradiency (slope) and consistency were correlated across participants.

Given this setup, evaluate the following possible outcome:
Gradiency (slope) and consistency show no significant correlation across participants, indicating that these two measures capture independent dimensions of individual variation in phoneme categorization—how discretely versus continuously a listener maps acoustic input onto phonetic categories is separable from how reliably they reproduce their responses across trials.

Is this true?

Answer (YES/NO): NO